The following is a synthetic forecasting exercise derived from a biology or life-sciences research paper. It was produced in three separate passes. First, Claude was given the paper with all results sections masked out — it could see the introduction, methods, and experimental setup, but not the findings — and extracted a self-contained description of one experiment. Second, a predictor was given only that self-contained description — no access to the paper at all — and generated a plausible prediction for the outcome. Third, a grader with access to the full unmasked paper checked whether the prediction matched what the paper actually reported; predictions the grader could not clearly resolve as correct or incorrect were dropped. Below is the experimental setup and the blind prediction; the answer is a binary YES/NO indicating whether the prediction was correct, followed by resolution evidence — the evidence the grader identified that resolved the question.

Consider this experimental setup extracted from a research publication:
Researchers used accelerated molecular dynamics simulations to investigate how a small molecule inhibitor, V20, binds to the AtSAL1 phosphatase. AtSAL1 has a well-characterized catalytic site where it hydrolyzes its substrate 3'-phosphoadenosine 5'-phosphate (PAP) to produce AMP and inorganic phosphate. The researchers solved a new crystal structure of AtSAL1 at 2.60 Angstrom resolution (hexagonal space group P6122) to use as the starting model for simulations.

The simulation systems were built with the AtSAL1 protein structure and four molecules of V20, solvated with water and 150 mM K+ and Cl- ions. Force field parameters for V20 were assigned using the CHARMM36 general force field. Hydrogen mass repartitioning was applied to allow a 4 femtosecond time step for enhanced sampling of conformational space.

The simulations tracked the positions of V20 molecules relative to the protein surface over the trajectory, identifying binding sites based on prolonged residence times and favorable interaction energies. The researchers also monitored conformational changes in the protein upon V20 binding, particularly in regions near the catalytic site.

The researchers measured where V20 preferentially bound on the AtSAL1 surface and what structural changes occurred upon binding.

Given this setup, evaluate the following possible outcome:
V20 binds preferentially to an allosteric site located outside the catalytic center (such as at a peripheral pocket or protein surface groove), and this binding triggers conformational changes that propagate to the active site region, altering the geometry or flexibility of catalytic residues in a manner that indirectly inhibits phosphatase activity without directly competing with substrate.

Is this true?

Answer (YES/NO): NO